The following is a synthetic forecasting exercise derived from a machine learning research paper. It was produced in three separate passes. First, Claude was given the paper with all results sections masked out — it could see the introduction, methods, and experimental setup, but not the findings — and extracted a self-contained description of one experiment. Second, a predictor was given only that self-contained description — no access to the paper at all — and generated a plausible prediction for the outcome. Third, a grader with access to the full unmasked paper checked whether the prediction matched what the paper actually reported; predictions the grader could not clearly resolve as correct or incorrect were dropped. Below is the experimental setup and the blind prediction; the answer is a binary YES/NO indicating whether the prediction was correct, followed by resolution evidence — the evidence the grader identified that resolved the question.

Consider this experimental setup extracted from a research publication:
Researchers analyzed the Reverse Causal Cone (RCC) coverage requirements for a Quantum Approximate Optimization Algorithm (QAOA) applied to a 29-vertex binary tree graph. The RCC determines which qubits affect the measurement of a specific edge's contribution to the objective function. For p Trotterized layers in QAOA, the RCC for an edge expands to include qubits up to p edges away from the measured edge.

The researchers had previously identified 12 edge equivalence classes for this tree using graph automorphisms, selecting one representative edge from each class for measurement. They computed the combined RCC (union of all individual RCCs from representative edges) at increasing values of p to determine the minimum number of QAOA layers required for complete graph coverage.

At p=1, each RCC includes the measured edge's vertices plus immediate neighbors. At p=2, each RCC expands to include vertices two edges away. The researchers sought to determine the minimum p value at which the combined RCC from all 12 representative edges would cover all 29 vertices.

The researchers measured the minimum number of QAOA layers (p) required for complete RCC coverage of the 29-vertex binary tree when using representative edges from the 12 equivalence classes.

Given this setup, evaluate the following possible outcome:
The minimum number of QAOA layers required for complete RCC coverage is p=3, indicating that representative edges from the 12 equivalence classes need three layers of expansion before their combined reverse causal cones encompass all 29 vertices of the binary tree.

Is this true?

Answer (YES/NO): NO